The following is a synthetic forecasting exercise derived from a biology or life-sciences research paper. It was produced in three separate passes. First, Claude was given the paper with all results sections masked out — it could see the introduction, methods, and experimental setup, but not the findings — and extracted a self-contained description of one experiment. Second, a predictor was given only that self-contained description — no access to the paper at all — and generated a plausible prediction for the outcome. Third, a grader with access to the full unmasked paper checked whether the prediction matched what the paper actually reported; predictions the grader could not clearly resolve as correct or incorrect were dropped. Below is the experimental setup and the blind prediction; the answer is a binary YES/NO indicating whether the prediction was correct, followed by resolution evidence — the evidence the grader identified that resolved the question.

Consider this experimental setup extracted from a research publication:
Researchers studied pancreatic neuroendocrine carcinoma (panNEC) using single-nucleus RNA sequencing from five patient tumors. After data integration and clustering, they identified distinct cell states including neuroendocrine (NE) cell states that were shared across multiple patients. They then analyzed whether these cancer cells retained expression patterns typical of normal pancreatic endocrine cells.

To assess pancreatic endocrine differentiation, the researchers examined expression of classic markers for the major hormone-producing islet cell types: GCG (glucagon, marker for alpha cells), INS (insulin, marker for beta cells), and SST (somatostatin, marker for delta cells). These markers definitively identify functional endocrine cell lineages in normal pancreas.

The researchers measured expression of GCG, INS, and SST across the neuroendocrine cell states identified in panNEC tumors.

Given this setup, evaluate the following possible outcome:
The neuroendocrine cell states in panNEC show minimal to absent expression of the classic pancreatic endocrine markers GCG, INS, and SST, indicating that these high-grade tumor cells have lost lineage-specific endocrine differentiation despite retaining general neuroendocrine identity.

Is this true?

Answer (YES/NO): YES